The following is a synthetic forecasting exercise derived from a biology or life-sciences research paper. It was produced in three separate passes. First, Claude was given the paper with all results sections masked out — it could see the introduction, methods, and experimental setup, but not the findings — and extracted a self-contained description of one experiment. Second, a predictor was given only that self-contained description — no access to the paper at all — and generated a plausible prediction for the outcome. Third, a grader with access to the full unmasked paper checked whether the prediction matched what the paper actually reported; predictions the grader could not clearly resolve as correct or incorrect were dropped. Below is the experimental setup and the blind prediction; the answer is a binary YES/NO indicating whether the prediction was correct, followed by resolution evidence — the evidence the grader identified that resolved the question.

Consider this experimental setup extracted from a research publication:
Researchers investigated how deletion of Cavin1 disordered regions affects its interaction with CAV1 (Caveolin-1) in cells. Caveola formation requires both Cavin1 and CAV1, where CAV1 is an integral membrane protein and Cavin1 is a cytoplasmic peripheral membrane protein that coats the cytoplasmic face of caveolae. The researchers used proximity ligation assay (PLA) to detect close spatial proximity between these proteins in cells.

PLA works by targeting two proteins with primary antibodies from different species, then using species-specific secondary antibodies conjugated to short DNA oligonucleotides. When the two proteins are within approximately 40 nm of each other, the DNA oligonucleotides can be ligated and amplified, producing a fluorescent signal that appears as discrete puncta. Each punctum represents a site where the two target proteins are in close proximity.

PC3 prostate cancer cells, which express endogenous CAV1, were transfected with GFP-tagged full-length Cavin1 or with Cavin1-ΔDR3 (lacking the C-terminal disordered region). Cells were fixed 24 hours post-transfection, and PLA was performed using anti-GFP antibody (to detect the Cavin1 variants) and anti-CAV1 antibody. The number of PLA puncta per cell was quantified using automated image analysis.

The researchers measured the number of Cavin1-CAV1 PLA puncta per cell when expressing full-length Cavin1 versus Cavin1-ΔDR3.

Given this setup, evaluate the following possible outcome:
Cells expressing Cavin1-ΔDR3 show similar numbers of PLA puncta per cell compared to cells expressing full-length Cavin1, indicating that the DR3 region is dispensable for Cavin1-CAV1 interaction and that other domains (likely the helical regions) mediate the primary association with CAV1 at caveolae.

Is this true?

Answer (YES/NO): NO